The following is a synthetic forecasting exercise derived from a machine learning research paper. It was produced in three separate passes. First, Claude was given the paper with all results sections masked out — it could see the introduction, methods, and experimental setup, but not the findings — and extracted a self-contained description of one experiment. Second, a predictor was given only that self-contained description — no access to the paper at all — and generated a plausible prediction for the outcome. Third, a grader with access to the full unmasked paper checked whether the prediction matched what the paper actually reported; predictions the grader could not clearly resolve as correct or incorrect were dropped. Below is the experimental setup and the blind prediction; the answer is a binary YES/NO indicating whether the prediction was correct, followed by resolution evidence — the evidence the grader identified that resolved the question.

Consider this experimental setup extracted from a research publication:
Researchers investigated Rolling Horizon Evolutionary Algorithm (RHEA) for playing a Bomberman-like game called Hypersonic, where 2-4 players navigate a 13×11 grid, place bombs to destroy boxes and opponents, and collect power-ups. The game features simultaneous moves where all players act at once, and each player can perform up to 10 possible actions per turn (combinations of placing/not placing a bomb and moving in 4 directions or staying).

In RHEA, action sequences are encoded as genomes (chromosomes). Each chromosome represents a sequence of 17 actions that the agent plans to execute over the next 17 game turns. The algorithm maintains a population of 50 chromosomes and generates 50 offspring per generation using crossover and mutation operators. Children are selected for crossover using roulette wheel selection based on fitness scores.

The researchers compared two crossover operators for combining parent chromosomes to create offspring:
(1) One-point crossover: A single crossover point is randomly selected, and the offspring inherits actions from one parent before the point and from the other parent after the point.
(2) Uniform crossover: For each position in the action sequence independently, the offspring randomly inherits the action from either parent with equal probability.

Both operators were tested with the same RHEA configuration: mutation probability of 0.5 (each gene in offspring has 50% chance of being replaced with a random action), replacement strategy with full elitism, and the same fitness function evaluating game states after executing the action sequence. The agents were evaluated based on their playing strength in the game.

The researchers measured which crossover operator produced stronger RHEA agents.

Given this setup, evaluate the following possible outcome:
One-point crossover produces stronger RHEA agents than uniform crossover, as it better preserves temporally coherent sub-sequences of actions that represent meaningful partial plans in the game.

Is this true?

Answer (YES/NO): YES